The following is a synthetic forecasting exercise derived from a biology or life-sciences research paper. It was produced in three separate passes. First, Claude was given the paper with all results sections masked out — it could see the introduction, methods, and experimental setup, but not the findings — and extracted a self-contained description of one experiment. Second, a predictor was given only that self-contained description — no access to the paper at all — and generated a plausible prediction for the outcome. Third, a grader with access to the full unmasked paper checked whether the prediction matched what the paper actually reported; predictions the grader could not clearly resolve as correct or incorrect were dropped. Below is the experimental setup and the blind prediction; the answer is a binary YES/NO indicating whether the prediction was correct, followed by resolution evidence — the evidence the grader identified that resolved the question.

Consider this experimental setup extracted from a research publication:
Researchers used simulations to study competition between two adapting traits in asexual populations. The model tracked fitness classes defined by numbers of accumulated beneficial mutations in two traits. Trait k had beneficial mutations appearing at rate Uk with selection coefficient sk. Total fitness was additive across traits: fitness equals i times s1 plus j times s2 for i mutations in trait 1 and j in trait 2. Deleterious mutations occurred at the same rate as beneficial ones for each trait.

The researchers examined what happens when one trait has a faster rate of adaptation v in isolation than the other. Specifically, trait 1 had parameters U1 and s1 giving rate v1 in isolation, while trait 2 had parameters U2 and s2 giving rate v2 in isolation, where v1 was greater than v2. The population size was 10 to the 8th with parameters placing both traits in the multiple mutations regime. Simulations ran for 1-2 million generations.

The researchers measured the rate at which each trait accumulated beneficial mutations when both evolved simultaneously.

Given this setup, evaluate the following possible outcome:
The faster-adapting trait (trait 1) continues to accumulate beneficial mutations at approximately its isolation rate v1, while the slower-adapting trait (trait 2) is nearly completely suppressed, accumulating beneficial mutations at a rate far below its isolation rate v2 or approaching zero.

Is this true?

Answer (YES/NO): YES